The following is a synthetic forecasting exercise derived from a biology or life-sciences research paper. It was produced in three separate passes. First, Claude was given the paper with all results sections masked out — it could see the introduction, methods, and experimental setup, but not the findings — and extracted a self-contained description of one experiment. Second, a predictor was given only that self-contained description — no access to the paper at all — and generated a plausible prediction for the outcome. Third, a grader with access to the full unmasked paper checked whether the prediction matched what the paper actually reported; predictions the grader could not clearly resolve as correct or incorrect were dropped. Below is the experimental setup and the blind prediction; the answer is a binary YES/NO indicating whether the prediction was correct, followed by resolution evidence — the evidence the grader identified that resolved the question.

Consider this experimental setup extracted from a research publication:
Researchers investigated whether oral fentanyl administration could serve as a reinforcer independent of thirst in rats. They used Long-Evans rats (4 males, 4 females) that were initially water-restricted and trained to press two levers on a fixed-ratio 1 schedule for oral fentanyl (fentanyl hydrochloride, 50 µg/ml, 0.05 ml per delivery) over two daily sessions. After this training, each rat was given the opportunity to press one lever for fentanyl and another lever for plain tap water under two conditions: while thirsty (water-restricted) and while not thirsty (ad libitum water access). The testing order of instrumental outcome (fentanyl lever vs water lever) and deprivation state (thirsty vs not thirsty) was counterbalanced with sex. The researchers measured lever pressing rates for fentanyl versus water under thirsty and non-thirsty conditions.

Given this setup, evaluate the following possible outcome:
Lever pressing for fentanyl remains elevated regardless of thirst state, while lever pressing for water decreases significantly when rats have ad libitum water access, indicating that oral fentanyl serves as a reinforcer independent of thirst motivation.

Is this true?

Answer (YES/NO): NO